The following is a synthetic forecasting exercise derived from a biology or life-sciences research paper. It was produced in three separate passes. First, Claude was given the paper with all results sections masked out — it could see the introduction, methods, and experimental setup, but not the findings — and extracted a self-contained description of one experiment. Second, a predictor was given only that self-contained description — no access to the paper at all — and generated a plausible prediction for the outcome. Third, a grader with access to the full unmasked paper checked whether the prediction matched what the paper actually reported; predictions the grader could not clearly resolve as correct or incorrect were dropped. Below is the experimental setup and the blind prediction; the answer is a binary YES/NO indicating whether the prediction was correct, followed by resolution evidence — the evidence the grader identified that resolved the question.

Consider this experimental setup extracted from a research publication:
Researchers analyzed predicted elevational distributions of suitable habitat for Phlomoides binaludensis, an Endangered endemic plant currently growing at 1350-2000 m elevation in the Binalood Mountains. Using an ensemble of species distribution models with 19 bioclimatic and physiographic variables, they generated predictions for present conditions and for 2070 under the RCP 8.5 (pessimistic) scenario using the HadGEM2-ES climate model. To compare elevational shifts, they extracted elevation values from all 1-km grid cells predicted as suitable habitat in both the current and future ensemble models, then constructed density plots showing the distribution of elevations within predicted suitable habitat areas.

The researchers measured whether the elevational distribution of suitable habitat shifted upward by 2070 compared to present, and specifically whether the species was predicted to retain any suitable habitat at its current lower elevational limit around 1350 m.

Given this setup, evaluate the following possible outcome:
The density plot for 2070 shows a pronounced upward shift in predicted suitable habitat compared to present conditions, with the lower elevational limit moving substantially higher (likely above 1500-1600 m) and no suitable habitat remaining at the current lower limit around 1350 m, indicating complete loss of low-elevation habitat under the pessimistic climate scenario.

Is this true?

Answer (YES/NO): NO